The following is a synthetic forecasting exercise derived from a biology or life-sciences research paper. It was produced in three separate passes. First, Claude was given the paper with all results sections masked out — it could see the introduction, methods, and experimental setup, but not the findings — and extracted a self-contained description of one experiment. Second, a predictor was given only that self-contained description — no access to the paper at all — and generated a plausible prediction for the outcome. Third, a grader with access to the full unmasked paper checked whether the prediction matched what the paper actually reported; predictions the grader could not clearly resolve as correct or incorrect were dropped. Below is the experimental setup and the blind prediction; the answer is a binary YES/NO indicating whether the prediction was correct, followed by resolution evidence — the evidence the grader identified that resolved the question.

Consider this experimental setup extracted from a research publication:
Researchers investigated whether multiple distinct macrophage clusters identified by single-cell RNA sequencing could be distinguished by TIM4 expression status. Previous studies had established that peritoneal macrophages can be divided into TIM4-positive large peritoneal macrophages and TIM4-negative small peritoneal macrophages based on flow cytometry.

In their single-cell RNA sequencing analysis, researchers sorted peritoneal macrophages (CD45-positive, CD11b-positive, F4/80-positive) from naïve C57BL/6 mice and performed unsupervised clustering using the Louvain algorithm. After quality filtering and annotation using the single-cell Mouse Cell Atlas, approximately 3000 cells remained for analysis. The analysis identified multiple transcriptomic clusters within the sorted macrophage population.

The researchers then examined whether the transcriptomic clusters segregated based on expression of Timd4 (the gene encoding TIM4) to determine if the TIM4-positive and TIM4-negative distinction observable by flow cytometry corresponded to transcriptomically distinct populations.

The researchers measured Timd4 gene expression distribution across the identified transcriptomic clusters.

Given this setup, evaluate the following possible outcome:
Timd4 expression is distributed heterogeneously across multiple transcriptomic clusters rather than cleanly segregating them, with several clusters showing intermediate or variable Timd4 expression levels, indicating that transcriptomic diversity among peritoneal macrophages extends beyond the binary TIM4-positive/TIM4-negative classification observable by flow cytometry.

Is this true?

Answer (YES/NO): NO